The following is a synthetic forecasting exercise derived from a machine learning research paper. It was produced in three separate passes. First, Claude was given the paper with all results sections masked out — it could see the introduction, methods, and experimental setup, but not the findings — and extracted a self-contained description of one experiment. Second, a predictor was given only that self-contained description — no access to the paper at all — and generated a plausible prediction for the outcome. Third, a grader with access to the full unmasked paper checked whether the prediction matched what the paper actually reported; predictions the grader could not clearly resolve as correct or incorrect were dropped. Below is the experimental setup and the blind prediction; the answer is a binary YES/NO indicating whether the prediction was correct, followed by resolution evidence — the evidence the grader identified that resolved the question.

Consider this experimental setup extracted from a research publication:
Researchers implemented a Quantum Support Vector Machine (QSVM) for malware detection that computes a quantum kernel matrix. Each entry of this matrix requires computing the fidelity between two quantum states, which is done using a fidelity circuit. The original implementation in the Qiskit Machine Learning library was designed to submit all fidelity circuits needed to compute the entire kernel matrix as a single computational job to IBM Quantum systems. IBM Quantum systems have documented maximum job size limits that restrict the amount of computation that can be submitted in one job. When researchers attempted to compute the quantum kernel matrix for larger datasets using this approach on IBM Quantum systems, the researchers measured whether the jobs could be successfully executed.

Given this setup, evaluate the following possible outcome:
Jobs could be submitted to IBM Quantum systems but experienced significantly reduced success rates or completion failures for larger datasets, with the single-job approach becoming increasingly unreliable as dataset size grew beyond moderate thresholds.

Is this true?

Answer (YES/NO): NO